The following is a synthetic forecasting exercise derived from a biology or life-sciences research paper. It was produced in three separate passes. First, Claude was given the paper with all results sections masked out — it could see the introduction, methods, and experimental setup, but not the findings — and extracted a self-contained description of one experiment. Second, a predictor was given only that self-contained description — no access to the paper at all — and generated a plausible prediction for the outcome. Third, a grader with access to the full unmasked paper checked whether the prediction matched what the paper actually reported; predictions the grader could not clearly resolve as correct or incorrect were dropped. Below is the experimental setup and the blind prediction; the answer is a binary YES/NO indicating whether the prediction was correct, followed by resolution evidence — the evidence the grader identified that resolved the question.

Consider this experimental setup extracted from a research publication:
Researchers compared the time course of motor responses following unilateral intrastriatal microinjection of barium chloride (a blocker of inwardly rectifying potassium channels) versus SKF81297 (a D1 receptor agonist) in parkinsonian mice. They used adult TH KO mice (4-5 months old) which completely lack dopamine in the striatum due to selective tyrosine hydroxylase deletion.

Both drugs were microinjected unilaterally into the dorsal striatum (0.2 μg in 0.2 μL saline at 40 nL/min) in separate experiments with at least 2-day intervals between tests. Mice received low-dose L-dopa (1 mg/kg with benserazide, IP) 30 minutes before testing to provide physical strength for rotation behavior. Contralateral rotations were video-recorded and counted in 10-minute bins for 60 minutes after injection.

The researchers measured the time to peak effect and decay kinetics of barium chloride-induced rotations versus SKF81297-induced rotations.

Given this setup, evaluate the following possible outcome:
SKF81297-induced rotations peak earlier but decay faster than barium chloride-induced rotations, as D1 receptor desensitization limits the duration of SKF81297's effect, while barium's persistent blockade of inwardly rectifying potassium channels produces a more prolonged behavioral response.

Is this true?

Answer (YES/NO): NO